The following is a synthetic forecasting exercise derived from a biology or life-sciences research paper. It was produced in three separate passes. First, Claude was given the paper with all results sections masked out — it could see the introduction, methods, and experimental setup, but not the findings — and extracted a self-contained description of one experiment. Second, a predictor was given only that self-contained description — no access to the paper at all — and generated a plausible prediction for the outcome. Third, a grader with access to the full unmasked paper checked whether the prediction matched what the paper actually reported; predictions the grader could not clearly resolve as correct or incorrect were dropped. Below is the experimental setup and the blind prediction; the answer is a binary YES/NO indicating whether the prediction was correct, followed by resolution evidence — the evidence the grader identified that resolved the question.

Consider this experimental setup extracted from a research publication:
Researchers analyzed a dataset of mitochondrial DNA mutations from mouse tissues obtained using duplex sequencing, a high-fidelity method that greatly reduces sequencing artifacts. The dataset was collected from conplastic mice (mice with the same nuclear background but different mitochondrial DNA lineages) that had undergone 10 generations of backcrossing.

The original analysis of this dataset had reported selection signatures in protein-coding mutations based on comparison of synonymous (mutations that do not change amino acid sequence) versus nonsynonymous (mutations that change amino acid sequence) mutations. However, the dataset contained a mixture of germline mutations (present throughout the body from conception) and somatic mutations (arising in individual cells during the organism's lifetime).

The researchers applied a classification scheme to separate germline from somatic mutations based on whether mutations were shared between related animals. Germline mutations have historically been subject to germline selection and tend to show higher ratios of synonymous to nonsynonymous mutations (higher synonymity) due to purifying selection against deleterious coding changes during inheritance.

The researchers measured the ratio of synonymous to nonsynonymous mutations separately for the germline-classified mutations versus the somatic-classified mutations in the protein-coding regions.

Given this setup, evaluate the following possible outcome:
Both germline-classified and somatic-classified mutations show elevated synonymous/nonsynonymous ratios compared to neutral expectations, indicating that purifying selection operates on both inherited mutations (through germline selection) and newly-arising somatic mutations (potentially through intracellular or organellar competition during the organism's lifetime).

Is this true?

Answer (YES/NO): NO